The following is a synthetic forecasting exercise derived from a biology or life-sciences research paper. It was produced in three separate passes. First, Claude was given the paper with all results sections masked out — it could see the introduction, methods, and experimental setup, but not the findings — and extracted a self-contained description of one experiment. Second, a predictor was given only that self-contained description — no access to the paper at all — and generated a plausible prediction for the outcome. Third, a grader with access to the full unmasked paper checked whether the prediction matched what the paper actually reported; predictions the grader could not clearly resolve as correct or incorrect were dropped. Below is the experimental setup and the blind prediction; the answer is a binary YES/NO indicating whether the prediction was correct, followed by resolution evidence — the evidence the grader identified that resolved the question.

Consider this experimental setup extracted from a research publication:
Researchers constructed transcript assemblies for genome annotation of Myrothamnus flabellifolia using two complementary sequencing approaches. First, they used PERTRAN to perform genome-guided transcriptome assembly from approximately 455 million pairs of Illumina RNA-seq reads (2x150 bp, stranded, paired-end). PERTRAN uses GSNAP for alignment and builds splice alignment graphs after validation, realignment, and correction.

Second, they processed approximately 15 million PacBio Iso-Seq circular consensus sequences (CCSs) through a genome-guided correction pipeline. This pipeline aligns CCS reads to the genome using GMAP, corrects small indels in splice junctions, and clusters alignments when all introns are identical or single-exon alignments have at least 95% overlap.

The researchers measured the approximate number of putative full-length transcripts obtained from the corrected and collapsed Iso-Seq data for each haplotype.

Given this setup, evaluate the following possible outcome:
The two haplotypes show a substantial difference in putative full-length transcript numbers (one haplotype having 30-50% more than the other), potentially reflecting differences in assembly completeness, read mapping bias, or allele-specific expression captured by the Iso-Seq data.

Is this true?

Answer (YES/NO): NO